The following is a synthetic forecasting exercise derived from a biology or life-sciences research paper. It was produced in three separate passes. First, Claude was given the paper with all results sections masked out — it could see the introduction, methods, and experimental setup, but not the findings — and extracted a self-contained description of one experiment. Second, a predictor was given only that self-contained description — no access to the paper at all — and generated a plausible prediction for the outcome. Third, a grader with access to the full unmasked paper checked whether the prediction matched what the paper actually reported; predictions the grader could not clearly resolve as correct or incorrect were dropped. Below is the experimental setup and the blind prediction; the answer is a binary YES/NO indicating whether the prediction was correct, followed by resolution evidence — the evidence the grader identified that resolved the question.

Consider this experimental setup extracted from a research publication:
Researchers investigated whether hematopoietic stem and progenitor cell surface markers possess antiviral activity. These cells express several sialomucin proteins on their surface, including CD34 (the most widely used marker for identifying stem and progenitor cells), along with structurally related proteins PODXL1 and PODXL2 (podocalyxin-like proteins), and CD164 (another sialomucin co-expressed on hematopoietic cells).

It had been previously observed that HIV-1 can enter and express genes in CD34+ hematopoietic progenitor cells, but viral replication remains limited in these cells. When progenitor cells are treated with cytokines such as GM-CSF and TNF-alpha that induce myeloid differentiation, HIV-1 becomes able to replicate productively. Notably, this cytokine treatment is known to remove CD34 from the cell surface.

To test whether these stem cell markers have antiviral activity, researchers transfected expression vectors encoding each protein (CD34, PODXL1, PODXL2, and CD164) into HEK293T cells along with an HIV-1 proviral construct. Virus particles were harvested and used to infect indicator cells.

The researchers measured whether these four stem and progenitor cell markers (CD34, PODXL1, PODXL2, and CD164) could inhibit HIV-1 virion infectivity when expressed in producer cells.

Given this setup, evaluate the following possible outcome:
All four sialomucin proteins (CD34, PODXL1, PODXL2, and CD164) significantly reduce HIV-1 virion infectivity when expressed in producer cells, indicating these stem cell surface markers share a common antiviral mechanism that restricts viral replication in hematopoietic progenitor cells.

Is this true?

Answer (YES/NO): YES